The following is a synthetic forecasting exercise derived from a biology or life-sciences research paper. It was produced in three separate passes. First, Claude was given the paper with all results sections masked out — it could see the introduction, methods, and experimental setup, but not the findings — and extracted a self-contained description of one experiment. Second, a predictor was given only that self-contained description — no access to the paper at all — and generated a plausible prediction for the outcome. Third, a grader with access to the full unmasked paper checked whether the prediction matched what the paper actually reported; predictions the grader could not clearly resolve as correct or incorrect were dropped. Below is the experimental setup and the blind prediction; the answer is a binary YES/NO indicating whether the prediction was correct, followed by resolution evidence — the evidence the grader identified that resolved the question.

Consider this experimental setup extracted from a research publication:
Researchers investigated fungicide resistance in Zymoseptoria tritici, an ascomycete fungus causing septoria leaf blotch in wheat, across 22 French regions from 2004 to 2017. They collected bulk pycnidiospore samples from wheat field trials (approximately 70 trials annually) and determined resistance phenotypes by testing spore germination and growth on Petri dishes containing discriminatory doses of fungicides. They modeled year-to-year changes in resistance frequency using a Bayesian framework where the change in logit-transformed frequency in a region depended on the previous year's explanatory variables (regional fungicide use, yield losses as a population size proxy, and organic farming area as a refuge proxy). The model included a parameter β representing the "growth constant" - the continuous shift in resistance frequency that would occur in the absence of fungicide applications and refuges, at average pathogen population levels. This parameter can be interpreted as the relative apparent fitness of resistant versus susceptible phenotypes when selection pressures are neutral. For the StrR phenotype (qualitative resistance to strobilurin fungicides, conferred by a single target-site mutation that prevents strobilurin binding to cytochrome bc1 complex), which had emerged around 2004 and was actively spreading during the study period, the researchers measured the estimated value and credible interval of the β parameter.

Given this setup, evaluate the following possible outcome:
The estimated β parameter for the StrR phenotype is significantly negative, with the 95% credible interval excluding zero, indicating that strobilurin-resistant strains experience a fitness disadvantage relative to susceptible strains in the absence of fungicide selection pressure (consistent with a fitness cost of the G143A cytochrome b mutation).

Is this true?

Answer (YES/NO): YES